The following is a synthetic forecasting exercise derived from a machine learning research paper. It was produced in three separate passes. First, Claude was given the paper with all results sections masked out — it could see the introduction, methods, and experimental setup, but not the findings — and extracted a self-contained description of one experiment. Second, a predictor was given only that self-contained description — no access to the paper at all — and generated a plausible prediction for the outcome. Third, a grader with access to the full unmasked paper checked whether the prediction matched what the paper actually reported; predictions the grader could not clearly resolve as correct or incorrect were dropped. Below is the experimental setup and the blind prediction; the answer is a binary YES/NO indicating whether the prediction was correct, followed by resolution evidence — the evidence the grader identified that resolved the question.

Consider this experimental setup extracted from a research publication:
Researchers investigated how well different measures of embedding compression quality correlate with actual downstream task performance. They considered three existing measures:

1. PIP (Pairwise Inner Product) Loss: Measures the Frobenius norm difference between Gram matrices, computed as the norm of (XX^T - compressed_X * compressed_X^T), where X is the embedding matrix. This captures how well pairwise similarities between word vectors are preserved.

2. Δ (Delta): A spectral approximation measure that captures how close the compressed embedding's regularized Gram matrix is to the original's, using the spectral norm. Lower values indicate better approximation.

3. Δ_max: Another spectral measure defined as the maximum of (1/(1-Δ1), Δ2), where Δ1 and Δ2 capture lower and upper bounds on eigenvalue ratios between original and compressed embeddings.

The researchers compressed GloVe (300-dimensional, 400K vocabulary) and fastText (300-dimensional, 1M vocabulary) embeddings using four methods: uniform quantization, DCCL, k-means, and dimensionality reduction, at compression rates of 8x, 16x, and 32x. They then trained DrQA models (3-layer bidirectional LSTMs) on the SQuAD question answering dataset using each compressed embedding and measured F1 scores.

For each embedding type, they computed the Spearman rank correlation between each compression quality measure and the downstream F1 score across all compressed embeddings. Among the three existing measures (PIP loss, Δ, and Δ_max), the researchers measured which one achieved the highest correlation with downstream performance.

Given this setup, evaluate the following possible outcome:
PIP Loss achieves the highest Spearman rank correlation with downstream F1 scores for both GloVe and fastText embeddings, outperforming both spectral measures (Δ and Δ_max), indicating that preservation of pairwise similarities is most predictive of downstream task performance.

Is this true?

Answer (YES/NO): NO